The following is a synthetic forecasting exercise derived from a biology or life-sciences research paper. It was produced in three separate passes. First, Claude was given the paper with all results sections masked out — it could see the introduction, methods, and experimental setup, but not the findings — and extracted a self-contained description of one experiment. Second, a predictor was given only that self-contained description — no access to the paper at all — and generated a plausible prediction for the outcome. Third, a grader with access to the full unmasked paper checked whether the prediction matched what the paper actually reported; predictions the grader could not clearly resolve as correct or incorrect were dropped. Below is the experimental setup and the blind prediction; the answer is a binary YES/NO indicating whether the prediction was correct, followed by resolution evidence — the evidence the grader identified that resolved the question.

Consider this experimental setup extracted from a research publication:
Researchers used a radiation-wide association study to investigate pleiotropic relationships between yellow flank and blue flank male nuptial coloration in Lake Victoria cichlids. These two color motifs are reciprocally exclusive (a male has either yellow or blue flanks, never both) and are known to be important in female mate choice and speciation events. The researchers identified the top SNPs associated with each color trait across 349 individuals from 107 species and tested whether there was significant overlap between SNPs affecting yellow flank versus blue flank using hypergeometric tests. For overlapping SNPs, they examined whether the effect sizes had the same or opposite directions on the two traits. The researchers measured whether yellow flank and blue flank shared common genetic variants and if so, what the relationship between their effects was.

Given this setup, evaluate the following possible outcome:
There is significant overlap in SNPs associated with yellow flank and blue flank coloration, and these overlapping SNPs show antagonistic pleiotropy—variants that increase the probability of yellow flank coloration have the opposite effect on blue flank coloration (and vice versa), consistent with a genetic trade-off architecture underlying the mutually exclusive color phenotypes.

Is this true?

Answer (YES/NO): YES